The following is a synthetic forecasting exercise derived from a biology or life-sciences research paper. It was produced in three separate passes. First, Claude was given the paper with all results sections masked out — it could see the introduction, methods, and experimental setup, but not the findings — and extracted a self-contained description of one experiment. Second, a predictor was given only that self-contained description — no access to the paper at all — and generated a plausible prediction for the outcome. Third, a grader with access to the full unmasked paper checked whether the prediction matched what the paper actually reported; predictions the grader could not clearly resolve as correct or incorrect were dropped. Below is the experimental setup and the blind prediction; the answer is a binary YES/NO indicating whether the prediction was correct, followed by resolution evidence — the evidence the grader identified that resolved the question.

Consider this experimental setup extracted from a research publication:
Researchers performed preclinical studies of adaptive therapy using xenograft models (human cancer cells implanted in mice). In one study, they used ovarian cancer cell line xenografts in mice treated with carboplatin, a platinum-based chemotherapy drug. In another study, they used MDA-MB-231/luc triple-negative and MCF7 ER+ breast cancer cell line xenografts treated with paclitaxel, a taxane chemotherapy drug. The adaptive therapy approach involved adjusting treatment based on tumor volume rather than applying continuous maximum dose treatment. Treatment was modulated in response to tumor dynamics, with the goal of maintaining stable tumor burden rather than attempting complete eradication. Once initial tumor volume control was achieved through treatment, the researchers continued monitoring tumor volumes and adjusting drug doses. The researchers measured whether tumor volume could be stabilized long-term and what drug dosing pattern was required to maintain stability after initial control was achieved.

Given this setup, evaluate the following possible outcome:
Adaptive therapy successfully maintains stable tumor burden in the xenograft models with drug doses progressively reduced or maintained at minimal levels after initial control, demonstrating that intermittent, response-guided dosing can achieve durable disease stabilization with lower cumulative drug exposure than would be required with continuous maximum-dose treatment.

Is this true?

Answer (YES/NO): YES